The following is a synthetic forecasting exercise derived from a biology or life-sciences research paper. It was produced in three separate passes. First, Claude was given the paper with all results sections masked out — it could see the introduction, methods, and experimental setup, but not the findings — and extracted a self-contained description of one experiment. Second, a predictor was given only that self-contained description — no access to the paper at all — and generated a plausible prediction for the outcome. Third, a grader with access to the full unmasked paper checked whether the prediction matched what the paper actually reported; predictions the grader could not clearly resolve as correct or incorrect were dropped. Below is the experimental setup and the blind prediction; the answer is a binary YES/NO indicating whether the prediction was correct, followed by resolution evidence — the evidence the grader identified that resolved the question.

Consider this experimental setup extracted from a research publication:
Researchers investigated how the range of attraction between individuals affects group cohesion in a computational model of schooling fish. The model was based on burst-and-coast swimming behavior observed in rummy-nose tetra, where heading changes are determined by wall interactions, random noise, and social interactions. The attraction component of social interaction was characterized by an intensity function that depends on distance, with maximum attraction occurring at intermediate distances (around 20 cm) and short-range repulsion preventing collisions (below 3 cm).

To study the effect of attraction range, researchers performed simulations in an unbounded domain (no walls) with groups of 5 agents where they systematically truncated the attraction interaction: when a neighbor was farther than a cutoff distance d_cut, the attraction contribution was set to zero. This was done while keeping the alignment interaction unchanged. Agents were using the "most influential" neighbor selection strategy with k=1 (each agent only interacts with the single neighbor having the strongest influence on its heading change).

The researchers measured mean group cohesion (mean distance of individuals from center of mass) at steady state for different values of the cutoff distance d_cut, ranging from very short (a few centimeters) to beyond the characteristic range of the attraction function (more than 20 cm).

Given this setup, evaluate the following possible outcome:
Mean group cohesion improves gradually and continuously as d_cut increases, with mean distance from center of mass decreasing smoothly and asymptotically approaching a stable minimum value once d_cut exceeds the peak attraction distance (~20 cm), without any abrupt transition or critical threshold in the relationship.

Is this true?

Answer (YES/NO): NO